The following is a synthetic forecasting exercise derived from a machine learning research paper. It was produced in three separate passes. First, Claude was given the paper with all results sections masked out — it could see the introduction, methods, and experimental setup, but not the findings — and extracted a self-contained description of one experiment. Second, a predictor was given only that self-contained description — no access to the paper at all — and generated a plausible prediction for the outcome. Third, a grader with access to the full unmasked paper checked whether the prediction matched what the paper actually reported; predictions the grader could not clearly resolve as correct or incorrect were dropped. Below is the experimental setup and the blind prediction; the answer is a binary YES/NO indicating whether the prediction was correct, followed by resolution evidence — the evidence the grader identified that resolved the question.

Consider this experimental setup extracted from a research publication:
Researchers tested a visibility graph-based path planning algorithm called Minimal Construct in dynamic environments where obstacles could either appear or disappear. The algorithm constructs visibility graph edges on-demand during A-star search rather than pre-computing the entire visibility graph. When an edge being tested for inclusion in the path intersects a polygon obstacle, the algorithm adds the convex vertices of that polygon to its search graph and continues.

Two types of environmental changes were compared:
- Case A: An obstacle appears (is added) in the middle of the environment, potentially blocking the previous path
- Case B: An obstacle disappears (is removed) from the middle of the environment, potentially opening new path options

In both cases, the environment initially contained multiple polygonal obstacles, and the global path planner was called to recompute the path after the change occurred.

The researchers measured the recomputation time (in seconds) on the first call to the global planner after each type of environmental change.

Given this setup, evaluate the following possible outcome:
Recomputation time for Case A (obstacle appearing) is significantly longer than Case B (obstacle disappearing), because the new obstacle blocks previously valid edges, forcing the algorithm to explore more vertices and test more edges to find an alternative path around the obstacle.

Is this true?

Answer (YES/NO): NO